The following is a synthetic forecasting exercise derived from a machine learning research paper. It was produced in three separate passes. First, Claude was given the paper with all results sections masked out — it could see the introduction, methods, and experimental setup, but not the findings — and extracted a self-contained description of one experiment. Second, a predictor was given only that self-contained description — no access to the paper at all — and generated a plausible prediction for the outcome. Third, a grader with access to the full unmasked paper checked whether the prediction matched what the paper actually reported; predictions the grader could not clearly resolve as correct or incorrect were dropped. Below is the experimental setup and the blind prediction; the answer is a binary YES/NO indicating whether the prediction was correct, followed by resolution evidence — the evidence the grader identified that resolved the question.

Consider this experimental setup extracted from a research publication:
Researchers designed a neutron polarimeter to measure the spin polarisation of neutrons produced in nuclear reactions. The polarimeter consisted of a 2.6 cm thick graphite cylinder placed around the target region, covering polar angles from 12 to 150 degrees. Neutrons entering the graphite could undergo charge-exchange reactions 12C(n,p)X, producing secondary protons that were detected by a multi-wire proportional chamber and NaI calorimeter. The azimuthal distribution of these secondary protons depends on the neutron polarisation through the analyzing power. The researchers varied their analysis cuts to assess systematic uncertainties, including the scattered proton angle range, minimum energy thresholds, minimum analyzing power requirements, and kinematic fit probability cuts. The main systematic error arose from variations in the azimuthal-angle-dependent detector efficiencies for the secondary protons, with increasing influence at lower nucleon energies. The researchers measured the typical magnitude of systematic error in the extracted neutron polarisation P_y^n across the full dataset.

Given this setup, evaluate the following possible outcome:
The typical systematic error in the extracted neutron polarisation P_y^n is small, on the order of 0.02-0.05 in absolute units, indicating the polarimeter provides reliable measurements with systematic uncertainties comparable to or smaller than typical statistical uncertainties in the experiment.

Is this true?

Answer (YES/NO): NO